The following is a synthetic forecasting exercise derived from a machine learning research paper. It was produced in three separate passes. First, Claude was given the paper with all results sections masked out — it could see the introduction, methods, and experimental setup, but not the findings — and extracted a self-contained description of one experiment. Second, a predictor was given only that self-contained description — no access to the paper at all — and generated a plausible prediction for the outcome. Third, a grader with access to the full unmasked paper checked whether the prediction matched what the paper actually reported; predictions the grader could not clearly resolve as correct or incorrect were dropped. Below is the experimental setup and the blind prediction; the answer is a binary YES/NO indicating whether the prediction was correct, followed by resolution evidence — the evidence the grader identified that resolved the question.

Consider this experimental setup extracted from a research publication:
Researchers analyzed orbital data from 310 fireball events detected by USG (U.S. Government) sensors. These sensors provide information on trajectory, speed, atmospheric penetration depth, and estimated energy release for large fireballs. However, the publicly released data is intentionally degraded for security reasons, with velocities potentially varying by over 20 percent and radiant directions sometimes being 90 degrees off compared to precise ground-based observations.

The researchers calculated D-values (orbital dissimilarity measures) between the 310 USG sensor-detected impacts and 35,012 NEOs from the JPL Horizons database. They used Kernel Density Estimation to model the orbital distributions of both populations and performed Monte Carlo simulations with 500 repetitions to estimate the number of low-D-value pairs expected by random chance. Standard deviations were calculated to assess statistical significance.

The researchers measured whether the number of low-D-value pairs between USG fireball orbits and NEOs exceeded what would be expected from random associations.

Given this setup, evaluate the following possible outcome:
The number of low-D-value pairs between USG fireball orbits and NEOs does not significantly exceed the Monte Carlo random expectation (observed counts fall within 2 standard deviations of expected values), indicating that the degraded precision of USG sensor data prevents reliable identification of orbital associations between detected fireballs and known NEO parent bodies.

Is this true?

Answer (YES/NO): YES